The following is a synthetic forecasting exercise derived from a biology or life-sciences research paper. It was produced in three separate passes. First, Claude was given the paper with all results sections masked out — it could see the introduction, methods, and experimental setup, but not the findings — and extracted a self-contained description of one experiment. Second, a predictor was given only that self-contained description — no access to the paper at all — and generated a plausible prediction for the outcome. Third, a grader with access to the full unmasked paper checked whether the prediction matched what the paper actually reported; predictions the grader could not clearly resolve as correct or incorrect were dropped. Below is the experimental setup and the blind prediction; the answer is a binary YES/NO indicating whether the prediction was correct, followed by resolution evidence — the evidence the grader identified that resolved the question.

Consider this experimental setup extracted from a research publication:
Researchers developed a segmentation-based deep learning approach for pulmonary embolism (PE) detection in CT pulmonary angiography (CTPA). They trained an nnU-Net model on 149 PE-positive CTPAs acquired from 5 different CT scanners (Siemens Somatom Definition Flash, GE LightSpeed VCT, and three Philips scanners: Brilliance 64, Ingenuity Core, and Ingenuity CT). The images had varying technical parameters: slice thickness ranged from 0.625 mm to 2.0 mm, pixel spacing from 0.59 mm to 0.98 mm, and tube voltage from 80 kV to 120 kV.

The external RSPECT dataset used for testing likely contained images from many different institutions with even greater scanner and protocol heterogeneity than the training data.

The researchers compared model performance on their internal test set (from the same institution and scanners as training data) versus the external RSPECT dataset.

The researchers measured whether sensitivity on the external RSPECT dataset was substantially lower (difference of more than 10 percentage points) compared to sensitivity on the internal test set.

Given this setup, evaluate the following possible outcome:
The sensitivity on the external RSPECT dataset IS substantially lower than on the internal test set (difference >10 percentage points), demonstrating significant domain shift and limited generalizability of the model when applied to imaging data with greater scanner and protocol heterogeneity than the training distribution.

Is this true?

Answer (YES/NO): NO